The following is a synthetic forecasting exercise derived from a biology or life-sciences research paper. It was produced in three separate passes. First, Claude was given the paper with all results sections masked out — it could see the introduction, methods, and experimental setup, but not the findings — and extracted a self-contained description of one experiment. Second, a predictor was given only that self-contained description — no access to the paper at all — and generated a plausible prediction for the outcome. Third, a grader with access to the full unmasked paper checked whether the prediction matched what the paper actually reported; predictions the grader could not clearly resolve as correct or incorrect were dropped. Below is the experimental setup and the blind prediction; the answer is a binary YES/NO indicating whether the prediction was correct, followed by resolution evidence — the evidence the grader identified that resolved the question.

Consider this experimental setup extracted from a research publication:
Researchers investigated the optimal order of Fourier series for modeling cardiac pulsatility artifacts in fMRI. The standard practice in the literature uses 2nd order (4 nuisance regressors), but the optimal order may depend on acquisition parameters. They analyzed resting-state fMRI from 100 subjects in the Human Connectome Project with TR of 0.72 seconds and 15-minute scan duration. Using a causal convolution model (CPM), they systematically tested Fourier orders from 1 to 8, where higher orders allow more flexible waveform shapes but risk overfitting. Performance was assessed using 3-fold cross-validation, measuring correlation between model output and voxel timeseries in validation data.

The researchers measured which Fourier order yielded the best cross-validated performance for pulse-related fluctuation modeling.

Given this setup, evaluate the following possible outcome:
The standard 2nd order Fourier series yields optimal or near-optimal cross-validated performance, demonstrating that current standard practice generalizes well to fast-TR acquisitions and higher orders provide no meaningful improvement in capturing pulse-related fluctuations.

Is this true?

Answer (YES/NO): NO